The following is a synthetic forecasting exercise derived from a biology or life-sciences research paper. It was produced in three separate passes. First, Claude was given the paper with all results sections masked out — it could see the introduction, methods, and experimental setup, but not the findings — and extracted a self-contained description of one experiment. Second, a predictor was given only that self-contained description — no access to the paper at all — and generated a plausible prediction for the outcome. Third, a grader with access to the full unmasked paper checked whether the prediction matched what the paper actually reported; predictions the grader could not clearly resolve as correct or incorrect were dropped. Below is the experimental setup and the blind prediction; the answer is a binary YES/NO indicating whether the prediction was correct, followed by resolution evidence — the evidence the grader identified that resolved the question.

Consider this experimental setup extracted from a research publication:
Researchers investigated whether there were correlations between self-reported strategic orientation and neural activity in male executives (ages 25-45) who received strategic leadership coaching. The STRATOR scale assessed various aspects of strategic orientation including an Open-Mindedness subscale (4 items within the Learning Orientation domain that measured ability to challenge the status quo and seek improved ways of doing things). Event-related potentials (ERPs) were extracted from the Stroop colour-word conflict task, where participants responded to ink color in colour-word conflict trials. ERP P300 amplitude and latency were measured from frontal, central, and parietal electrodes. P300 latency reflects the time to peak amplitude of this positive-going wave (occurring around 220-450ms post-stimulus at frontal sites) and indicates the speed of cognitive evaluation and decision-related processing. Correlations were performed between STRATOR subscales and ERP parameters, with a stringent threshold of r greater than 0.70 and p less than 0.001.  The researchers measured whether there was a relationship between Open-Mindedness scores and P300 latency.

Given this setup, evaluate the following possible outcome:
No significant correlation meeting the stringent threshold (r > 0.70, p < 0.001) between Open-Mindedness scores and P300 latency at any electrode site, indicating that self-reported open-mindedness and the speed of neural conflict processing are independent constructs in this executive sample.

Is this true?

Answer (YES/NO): NO